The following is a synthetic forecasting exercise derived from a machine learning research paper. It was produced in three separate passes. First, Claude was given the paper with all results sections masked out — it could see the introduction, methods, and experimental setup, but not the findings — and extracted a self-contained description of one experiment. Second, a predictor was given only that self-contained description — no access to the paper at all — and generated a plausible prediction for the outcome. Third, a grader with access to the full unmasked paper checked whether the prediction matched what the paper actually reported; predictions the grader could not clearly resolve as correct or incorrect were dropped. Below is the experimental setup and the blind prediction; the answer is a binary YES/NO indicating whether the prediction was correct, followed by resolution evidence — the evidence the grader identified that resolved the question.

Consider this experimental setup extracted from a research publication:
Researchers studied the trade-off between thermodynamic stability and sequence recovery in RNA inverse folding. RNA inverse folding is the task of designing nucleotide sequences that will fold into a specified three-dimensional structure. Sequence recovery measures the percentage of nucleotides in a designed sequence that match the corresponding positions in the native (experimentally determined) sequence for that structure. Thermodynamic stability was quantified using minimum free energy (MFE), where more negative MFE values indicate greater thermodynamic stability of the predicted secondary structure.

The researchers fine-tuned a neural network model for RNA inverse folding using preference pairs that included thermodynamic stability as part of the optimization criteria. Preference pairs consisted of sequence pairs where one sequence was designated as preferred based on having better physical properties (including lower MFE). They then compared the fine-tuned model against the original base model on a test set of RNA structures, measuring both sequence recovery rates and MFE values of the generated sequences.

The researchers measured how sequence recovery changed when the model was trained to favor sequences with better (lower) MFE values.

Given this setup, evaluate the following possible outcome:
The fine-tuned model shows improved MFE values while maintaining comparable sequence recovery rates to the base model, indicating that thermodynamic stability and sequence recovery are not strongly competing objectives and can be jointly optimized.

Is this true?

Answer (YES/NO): NO